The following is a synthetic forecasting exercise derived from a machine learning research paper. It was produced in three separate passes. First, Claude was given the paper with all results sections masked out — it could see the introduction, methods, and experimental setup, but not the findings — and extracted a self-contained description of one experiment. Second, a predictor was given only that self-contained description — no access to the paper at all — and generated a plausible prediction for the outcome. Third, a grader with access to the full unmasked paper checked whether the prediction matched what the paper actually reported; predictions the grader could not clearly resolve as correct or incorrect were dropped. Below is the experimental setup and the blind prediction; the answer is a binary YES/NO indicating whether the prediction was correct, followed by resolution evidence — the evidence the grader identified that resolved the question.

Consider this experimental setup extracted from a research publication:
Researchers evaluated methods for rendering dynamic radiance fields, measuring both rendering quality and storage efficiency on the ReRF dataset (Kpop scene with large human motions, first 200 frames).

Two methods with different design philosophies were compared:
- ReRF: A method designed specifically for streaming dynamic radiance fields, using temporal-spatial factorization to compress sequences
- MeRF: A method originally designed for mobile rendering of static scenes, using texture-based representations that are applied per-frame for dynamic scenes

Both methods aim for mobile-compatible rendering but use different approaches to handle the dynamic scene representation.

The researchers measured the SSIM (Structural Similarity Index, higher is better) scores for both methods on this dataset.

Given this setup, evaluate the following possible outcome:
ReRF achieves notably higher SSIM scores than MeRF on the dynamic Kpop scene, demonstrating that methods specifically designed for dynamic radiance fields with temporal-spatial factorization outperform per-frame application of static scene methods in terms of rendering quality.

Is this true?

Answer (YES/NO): NO